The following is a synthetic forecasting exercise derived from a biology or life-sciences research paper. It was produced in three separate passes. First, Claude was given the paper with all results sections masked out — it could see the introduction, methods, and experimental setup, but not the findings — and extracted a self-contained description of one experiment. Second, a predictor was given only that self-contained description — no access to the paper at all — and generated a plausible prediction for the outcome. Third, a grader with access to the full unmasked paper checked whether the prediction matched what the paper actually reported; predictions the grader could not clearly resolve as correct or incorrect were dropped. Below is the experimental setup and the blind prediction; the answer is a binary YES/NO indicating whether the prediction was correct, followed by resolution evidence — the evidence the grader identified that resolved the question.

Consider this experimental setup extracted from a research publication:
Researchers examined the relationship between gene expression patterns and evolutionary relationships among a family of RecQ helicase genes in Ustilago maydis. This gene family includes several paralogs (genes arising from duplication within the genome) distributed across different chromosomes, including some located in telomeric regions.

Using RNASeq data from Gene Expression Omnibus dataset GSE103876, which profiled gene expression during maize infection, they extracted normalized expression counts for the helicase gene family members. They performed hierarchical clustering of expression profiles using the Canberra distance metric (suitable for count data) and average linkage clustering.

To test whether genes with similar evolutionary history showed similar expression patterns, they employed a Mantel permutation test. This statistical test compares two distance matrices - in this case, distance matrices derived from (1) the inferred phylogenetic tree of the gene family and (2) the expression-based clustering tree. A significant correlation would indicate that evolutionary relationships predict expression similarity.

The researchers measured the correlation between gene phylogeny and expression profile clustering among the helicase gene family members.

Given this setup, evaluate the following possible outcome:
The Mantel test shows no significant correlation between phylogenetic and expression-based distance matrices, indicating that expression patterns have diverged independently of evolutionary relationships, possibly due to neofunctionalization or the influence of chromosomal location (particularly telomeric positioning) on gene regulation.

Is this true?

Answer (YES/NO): YES